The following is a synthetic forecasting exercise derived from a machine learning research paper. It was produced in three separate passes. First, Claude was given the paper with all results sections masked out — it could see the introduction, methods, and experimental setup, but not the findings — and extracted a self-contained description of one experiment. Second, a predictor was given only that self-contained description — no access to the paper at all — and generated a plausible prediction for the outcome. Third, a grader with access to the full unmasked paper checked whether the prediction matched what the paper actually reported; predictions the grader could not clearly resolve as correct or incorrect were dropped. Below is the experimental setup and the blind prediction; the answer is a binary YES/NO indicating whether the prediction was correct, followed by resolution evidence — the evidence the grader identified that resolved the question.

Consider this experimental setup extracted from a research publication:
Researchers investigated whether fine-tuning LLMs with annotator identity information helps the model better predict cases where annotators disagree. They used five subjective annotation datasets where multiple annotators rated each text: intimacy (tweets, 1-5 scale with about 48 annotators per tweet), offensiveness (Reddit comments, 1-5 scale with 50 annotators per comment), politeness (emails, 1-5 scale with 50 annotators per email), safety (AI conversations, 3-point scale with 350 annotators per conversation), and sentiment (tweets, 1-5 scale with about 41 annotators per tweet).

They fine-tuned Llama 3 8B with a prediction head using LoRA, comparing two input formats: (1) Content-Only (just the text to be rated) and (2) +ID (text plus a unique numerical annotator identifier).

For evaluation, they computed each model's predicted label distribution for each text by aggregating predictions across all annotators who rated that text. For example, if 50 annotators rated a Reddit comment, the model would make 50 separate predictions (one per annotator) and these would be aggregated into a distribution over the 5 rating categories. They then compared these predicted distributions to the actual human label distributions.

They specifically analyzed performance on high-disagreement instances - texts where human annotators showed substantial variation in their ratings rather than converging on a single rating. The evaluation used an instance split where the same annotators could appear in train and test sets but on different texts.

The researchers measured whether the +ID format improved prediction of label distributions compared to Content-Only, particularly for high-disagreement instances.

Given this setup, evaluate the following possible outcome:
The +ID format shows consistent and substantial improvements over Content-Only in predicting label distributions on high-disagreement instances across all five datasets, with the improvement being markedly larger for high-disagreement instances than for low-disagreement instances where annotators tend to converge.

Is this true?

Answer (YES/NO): NO